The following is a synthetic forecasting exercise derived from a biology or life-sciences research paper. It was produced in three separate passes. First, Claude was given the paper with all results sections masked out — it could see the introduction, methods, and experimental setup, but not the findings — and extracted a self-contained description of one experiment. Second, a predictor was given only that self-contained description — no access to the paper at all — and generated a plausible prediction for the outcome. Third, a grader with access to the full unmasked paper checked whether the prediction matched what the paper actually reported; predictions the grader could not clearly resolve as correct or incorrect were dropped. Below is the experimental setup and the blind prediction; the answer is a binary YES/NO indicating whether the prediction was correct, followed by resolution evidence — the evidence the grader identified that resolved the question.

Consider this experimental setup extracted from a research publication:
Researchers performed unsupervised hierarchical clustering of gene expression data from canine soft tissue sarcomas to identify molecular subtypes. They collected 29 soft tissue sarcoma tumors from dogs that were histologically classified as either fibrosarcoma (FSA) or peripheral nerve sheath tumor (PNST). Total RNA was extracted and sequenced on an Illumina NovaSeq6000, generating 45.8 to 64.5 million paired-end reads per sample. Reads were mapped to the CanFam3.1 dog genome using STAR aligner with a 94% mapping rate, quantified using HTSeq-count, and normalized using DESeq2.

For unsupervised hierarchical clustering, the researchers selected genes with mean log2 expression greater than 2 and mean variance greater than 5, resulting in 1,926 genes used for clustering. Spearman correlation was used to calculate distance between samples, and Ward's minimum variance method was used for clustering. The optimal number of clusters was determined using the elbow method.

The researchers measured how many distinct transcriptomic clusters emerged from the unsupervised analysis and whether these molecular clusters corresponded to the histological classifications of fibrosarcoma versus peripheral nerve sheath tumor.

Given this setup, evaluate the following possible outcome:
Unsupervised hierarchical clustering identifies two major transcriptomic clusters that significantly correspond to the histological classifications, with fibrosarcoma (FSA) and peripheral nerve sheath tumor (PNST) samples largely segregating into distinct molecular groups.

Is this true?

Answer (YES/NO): NO